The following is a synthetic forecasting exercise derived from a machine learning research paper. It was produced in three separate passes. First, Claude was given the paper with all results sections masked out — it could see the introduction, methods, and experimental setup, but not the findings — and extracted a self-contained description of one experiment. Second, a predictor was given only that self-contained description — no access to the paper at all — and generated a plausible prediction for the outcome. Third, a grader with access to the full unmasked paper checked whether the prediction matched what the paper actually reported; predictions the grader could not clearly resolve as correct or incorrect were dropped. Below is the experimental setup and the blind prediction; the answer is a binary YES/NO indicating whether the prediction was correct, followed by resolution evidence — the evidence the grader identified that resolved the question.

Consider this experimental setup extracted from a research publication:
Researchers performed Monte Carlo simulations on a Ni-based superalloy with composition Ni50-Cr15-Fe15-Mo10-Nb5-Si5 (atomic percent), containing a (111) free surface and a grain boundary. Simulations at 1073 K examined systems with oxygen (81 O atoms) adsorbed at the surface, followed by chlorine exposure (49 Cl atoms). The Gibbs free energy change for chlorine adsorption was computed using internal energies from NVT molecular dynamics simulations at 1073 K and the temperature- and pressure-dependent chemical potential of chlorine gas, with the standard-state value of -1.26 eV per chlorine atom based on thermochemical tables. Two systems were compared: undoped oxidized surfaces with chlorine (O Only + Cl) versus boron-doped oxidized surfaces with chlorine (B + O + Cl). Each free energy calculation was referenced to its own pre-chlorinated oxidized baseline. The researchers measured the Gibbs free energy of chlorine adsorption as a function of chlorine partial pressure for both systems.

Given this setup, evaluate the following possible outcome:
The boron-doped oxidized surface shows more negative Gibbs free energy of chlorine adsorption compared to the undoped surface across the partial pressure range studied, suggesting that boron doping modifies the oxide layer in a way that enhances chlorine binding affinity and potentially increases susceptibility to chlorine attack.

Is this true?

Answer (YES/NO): NO